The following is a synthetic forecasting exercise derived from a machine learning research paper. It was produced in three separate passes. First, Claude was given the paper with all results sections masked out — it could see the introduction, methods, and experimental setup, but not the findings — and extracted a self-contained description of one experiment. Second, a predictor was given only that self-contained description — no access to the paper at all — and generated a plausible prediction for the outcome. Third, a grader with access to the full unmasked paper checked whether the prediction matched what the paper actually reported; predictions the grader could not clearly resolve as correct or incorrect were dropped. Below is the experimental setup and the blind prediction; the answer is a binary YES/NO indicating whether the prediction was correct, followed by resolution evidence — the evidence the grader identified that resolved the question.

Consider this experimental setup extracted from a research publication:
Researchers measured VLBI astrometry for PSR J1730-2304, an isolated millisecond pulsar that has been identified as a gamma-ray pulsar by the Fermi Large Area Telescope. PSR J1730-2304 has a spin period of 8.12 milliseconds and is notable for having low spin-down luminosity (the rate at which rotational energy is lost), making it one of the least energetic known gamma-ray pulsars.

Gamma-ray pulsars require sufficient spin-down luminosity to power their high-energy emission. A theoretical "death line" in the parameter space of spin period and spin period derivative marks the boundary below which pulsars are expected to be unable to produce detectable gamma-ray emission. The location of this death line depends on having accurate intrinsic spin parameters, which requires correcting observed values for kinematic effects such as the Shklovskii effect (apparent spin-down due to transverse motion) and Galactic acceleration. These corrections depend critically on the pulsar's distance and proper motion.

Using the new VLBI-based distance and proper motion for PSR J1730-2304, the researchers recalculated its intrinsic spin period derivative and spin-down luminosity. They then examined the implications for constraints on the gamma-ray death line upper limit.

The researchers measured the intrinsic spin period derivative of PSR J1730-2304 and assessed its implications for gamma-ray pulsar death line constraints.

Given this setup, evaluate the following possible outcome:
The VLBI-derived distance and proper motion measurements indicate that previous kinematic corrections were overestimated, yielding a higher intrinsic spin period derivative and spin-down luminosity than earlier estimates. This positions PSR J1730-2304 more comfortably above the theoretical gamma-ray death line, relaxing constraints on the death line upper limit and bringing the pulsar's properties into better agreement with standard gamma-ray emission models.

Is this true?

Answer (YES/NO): NO